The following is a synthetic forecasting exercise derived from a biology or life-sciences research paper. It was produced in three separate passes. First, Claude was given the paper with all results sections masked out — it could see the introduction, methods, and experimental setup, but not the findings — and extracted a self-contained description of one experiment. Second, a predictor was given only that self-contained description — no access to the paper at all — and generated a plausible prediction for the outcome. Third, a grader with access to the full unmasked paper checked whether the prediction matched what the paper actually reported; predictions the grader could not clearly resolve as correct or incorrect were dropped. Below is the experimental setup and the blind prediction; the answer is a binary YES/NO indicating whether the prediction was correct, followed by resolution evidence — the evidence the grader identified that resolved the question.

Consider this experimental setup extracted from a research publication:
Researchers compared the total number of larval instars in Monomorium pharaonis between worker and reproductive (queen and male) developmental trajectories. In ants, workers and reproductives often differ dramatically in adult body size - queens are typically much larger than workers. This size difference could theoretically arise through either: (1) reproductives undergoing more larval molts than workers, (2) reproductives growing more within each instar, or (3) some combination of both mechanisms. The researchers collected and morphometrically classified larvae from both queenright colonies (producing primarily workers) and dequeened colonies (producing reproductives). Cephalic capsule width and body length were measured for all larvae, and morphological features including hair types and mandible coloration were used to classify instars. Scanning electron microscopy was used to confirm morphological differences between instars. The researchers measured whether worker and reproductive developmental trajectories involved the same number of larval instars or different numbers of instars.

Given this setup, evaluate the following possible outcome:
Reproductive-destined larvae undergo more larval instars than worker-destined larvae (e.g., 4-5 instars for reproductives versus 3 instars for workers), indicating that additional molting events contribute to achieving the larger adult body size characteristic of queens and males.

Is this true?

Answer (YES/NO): NO